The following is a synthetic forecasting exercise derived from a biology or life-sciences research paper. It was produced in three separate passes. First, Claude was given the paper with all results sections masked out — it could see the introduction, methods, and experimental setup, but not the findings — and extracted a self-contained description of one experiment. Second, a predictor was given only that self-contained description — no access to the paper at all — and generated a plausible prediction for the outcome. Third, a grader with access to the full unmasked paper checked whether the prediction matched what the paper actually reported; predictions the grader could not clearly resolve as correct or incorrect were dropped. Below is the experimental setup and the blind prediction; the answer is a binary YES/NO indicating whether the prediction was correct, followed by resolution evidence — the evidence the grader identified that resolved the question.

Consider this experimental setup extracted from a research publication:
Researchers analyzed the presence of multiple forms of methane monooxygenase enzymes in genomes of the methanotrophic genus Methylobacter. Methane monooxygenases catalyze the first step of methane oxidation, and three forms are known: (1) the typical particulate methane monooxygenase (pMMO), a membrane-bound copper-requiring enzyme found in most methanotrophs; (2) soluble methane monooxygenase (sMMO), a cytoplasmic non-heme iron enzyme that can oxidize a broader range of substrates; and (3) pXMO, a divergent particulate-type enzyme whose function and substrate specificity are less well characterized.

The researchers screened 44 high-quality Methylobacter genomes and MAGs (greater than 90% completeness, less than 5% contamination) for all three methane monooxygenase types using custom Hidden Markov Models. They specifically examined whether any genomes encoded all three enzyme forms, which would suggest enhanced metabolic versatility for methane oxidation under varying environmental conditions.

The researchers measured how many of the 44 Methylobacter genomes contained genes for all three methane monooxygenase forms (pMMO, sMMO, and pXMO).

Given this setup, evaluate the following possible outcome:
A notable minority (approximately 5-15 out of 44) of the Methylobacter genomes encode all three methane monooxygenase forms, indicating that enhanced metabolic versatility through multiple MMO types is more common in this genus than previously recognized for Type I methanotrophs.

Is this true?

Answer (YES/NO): NO